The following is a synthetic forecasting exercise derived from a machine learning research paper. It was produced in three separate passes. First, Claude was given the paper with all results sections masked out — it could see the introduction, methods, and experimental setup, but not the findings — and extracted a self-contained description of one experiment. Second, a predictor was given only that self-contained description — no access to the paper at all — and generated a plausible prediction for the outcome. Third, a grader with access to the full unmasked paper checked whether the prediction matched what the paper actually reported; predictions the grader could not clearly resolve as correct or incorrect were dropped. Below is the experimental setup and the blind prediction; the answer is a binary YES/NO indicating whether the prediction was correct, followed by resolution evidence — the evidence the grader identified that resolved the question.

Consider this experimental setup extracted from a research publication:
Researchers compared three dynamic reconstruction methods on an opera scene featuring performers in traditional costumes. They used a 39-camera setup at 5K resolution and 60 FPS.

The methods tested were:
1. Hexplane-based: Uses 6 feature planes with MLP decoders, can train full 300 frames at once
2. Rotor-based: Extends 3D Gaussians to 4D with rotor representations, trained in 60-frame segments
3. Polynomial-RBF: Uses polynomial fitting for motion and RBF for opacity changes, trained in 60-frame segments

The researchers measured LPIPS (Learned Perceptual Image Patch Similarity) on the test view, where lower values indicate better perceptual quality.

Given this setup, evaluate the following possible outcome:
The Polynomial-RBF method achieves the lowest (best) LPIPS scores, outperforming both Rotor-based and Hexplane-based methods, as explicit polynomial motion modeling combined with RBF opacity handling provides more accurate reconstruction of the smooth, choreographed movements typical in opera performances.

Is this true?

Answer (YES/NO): YES